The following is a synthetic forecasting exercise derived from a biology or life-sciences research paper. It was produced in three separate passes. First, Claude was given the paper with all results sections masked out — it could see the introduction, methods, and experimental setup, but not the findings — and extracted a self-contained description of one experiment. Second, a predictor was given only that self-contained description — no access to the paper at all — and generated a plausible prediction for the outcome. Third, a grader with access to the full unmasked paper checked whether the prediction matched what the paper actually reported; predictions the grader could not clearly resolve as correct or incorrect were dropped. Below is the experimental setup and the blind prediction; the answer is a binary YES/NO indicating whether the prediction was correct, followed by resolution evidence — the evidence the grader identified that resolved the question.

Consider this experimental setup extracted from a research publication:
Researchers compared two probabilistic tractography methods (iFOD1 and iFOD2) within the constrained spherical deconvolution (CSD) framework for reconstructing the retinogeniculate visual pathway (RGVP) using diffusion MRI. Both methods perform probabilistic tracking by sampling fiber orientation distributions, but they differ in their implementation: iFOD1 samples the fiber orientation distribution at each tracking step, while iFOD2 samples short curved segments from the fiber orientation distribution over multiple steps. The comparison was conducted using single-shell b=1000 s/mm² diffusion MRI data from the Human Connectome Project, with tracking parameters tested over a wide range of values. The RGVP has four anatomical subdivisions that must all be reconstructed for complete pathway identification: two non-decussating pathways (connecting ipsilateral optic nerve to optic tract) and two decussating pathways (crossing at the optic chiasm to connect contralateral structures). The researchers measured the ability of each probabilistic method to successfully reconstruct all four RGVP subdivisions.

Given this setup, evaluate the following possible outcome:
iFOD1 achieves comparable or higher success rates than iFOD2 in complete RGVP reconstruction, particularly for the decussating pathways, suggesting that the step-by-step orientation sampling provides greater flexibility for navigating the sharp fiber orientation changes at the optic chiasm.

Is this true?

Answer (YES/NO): NO